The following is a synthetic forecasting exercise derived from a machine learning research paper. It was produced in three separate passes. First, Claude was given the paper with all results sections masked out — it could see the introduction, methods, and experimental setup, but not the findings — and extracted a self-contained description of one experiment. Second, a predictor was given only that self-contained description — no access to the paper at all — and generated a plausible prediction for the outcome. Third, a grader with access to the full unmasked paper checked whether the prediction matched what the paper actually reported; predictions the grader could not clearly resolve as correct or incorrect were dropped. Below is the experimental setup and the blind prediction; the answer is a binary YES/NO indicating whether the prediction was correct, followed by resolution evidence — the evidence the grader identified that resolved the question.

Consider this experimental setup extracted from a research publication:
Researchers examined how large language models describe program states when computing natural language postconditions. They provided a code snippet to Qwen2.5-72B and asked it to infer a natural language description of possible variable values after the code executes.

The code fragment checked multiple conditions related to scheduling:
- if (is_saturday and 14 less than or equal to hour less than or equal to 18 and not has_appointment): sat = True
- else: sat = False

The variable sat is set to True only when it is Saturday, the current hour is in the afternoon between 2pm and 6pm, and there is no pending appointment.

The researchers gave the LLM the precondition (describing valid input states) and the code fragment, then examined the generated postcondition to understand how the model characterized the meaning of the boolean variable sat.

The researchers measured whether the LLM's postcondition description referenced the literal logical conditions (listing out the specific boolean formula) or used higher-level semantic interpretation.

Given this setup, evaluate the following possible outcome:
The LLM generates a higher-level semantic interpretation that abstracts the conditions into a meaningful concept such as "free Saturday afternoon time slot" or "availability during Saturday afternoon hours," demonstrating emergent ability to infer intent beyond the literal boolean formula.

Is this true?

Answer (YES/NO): YES